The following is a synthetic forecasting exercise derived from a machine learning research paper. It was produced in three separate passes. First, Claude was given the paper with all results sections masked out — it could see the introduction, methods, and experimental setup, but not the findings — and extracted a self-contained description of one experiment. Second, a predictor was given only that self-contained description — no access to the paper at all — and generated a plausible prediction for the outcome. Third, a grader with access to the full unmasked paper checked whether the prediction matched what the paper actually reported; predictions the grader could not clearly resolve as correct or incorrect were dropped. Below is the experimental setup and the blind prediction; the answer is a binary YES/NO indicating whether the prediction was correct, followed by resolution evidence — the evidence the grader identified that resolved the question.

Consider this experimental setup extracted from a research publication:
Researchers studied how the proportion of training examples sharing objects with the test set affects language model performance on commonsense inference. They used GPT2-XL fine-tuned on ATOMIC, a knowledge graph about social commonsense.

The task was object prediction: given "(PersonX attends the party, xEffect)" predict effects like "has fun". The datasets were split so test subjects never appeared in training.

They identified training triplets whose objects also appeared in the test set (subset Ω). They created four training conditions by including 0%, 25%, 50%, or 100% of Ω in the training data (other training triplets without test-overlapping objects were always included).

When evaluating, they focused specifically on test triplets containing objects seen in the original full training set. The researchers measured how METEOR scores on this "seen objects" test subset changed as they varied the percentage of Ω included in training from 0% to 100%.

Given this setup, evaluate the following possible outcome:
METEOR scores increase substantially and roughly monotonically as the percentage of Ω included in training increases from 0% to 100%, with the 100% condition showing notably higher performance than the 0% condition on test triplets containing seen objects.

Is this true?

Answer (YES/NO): YES